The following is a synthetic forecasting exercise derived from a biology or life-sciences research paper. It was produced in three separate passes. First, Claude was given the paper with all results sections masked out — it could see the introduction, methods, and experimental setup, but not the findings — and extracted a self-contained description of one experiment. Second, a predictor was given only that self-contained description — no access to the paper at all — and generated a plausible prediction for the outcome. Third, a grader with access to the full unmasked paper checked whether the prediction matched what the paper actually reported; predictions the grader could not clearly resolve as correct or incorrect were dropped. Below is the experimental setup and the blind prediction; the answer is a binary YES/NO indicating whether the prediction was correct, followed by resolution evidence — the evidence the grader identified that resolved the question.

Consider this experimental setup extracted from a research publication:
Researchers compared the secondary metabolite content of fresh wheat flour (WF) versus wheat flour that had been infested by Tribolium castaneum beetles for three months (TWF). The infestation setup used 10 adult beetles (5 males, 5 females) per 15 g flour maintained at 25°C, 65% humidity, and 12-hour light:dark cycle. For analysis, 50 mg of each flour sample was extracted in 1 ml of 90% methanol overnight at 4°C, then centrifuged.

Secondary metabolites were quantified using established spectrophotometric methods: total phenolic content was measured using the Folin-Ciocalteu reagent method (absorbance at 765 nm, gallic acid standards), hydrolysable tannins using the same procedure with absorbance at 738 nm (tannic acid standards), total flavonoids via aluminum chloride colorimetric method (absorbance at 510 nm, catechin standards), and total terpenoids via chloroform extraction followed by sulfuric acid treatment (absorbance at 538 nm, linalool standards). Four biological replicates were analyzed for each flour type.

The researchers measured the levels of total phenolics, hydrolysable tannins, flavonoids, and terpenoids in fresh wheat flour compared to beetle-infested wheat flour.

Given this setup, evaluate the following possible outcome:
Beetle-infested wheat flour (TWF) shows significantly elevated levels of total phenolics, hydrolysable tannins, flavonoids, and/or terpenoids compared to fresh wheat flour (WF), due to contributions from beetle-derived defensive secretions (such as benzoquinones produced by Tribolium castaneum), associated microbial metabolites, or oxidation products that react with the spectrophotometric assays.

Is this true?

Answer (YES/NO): YES